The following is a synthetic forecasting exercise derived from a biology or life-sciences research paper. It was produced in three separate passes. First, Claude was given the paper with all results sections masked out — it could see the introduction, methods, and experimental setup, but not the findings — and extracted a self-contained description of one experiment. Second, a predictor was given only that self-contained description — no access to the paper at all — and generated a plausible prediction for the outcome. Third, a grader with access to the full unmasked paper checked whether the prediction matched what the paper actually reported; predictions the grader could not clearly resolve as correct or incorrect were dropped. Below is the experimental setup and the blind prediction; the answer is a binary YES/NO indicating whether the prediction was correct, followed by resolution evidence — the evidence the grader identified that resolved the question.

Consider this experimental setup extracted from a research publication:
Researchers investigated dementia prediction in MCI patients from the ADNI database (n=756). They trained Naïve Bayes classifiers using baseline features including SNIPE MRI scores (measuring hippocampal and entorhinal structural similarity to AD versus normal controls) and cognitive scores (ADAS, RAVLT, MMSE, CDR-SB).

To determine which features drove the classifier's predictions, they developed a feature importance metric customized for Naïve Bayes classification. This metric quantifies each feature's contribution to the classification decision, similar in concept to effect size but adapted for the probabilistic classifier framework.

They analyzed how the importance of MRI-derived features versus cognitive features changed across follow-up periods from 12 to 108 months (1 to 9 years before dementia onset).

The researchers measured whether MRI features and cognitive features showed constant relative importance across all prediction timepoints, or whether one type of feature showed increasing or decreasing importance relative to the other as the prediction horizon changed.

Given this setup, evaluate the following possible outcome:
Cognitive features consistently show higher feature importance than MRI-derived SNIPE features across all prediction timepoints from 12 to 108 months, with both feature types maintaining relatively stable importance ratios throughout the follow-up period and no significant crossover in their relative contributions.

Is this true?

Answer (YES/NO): NO